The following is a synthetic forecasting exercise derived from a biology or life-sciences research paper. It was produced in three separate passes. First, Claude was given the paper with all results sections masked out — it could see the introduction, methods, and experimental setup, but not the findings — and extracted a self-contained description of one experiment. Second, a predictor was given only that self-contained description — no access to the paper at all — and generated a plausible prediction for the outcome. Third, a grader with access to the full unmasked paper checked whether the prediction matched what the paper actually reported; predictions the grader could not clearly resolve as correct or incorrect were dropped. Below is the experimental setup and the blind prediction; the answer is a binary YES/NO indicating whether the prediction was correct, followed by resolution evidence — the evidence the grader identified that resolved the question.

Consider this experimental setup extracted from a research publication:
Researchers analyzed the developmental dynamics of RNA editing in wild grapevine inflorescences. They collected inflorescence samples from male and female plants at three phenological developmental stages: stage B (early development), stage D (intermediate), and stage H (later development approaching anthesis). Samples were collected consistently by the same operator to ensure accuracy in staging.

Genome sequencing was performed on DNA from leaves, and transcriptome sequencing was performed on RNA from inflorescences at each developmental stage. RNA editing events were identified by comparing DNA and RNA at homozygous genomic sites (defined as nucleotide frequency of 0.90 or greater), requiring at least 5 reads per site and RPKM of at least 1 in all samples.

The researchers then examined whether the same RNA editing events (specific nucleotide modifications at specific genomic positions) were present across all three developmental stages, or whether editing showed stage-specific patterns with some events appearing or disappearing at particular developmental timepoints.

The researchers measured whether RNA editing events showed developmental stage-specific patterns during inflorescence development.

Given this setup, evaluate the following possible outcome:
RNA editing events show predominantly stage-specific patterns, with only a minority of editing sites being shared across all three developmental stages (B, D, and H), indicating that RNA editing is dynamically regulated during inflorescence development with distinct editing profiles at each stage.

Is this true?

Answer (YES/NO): NO